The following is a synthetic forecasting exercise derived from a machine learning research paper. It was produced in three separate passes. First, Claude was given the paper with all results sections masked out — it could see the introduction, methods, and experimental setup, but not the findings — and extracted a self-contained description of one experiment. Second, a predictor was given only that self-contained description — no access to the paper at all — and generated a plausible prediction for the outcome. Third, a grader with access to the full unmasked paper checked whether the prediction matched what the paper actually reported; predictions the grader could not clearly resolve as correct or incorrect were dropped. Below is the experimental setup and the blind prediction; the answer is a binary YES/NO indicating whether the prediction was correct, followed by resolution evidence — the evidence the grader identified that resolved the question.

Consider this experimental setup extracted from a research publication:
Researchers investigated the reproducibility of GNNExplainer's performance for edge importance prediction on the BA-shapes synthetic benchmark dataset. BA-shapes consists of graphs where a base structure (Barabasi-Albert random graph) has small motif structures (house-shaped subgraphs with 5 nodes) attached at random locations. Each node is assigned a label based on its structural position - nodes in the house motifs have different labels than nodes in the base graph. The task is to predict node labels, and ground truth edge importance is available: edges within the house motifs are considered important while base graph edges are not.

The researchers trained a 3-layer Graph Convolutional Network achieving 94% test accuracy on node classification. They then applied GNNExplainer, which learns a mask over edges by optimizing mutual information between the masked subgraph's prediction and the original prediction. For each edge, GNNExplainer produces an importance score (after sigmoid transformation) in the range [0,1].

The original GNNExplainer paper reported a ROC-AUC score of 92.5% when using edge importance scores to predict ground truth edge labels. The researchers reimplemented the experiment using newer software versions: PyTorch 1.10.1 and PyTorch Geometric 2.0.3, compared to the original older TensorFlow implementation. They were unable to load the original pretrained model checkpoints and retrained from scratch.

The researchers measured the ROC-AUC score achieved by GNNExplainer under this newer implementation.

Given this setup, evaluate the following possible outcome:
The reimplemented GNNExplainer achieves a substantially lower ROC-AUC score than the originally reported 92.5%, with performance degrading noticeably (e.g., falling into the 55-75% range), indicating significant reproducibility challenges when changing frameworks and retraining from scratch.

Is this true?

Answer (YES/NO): NO